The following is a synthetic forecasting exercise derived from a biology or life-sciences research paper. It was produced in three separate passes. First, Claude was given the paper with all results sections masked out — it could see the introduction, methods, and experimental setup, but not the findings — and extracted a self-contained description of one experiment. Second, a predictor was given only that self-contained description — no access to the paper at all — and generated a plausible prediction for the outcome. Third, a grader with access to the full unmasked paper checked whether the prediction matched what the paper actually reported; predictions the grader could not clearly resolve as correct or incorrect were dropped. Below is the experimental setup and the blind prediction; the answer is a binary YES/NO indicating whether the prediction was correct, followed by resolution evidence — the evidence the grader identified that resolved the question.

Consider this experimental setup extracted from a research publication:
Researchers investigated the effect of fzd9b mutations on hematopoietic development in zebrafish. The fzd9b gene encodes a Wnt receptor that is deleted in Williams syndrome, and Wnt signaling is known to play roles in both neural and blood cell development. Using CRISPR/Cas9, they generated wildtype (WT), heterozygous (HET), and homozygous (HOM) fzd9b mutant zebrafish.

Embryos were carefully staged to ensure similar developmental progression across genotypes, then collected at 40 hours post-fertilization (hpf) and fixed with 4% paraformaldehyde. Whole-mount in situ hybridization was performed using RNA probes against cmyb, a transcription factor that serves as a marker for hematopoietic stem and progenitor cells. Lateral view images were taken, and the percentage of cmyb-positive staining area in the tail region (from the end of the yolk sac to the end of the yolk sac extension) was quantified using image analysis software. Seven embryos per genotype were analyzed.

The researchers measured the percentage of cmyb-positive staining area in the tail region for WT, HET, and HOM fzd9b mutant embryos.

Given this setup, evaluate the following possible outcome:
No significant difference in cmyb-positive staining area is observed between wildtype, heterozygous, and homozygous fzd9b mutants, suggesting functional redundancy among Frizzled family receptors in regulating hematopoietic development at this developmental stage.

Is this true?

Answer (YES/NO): NO